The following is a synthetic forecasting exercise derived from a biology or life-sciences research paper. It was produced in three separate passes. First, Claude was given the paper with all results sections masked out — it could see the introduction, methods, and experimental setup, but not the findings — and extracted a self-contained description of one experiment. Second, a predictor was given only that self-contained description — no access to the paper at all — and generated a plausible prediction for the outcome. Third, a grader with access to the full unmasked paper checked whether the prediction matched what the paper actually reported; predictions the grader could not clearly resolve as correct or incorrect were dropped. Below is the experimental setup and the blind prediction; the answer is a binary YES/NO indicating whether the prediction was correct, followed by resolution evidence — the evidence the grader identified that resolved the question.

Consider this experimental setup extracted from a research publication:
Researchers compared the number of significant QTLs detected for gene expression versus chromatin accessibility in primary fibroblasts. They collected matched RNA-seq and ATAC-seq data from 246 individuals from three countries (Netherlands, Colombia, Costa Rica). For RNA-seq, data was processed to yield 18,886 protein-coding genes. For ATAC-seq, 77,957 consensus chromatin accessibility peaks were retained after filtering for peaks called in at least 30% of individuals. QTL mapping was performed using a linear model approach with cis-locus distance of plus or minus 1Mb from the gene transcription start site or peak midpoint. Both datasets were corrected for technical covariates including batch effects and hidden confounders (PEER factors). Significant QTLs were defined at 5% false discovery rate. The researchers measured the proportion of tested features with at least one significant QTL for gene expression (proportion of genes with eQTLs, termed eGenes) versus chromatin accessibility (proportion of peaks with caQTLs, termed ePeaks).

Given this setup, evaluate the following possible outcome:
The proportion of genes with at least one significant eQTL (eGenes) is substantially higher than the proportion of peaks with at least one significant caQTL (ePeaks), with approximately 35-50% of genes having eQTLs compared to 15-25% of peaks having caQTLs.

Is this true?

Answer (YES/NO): NO